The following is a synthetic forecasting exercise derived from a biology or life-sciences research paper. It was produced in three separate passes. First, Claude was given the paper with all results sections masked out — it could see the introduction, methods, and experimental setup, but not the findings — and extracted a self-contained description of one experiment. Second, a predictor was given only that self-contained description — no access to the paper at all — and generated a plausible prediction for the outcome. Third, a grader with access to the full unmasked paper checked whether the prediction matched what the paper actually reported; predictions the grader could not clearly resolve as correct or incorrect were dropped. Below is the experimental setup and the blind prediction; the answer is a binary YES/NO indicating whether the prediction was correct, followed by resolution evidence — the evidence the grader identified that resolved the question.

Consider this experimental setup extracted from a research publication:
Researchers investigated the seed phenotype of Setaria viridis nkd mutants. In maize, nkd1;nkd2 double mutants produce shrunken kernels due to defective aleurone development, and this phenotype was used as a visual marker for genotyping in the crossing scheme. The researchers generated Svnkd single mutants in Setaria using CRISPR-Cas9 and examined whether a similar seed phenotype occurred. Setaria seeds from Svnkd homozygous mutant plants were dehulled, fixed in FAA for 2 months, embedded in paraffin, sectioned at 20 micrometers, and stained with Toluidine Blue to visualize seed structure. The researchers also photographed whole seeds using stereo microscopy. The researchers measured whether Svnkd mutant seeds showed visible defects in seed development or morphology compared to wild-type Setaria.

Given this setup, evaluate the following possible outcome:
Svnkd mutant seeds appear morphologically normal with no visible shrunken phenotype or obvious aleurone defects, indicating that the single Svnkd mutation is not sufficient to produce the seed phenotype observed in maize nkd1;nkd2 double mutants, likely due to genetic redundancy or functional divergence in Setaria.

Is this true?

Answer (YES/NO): YES